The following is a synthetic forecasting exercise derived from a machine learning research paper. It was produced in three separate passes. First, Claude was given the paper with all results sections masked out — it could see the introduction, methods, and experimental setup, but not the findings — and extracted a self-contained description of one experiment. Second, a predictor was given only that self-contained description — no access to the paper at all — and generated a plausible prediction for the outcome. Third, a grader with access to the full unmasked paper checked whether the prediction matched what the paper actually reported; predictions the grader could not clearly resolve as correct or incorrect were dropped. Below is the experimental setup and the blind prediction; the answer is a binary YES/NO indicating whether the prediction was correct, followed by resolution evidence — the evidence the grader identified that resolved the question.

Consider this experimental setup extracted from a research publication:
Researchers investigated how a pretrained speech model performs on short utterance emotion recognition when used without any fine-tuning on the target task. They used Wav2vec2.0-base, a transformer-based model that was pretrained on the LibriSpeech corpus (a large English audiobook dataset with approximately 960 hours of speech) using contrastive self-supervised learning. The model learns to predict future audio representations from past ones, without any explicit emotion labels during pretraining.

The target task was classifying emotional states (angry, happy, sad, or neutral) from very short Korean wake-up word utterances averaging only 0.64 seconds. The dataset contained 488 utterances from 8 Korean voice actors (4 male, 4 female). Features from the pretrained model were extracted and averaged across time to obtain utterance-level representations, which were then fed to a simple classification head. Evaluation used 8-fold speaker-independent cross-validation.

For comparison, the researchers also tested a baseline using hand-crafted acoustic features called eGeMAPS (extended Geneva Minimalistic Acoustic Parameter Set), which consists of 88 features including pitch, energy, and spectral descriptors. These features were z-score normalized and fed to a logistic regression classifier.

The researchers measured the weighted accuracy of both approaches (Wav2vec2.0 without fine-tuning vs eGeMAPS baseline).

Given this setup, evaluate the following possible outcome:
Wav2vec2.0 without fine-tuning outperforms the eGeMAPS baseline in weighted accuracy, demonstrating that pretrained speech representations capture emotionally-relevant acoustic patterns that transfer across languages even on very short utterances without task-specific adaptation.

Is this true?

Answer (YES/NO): NO